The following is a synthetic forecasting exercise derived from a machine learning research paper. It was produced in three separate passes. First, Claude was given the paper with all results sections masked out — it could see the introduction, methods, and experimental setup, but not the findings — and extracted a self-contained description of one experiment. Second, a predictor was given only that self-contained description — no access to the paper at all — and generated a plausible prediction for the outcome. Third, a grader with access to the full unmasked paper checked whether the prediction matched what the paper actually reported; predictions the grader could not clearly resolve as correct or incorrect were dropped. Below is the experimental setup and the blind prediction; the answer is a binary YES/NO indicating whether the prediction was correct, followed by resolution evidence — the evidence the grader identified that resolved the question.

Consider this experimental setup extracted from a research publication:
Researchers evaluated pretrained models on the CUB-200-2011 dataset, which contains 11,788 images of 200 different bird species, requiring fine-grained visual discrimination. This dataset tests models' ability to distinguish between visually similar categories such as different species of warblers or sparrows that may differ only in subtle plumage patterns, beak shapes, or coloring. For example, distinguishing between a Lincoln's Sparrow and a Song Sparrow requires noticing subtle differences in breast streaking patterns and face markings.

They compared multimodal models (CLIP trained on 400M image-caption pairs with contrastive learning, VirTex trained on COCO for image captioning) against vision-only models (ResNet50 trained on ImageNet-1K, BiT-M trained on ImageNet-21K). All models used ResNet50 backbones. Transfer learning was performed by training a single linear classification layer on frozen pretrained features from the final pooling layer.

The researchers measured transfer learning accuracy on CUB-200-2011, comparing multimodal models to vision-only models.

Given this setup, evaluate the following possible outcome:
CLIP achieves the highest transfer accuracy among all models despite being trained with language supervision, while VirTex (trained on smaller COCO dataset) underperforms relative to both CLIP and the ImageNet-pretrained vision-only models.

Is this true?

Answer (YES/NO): NO